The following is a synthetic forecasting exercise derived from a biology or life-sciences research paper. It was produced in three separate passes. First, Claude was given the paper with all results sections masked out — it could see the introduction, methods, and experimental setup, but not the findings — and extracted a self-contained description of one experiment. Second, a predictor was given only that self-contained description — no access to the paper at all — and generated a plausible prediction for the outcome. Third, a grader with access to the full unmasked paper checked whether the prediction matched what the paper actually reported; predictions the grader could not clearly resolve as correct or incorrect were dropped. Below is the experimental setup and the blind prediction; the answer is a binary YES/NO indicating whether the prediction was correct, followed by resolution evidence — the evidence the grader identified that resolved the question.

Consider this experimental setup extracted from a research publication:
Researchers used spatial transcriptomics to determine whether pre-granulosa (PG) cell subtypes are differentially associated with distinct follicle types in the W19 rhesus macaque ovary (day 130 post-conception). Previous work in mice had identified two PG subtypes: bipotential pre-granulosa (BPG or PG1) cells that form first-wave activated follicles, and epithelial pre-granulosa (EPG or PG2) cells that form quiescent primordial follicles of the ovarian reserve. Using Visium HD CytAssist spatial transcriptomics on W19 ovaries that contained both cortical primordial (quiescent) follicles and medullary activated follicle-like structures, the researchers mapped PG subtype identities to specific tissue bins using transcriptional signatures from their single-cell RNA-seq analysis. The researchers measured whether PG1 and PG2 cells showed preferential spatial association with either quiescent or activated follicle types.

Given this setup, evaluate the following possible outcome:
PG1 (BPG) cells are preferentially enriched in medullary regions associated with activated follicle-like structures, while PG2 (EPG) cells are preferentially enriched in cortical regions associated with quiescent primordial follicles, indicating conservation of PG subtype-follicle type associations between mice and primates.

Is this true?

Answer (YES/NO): NO